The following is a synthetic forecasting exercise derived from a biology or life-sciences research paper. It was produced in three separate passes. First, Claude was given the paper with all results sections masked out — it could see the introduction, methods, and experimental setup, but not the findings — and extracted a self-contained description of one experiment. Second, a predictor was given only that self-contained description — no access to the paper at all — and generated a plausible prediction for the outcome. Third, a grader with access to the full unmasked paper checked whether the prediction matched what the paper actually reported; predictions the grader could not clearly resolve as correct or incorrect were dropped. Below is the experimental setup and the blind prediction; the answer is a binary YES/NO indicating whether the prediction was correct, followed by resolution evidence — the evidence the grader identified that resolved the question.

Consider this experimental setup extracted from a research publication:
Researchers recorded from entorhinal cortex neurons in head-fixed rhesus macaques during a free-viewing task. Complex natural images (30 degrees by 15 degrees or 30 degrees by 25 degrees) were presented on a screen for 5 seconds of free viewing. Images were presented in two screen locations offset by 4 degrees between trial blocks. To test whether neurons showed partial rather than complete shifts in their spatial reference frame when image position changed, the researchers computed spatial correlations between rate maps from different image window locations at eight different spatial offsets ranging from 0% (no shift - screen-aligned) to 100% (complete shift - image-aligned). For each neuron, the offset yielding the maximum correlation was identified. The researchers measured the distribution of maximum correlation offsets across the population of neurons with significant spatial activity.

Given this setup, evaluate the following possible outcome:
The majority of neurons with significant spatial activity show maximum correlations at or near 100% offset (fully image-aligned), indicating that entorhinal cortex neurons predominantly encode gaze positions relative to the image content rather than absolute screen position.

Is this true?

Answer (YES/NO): NO